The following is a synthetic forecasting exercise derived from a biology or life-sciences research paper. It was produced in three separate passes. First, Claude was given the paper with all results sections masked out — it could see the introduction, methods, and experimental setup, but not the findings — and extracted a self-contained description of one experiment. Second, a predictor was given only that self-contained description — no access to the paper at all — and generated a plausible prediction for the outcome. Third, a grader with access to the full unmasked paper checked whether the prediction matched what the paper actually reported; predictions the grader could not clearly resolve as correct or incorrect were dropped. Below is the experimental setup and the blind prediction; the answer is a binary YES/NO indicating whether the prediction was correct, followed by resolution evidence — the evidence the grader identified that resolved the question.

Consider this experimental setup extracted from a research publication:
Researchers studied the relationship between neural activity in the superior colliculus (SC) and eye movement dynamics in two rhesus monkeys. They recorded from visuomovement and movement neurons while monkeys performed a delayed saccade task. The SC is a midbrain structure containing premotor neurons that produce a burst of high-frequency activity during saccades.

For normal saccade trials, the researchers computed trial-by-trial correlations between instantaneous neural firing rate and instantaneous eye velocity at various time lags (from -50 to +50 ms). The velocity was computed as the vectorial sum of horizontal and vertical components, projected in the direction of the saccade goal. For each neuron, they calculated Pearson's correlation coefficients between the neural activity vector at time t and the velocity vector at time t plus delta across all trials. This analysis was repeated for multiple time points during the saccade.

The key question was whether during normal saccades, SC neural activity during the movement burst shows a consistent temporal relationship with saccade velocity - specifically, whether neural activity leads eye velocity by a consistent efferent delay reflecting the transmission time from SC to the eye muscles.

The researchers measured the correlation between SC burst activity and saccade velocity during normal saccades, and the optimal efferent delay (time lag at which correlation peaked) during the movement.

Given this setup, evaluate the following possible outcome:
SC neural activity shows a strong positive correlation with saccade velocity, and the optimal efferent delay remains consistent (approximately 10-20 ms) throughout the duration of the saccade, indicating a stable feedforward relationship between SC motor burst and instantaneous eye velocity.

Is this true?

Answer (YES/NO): YES